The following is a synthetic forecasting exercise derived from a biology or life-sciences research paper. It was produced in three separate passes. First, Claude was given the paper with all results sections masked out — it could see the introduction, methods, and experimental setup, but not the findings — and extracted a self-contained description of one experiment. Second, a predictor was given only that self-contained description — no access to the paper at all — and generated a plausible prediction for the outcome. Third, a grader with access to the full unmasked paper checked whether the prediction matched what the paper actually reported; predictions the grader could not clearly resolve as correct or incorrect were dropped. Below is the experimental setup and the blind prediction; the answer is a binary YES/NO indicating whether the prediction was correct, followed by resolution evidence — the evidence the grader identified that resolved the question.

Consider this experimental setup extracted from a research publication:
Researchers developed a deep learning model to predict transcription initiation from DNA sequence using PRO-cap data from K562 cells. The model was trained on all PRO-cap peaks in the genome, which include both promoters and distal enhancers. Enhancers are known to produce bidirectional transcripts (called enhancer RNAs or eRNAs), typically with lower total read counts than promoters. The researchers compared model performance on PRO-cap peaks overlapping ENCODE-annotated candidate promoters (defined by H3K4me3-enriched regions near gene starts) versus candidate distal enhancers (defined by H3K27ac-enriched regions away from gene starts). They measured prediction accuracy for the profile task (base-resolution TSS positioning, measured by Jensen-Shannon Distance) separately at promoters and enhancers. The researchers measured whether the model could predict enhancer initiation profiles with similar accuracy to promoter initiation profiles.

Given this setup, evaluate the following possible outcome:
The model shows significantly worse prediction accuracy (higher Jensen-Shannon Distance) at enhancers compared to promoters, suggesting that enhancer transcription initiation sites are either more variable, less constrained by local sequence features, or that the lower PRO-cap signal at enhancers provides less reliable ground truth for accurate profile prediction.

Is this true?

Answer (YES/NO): NO